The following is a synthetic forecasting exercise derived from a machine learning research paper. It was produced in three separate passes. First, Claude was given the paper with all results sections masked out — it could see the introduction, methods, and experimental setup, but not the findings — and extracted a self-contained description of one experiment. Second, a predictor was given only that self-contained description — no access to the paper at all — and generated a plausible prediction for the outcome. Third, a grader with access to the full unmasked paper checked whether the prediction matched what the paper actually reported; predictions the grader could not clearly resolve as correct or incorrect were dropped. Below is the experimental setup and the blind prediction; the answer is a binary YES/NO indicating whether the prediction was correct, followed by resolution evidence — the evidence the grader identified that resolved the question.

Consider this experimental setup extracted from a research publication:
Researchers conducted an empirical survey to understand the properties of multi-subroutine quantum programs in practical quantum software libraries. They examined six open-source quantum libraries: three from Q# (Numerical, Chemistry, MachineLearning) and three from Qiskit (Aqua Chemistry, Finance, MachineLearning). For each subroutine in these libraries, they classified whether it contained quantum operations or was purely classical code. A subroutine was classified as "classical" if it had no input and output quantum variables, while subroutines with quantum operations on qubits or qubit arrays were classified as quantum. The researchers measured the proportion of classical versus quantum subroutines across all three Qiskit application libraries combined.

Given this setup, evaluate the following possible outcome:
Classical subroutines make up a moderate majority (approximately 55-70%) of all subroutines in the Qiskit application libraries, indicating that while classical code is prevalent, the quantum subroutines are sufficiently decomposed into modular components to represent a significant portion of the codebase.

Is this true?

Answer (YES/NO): NO